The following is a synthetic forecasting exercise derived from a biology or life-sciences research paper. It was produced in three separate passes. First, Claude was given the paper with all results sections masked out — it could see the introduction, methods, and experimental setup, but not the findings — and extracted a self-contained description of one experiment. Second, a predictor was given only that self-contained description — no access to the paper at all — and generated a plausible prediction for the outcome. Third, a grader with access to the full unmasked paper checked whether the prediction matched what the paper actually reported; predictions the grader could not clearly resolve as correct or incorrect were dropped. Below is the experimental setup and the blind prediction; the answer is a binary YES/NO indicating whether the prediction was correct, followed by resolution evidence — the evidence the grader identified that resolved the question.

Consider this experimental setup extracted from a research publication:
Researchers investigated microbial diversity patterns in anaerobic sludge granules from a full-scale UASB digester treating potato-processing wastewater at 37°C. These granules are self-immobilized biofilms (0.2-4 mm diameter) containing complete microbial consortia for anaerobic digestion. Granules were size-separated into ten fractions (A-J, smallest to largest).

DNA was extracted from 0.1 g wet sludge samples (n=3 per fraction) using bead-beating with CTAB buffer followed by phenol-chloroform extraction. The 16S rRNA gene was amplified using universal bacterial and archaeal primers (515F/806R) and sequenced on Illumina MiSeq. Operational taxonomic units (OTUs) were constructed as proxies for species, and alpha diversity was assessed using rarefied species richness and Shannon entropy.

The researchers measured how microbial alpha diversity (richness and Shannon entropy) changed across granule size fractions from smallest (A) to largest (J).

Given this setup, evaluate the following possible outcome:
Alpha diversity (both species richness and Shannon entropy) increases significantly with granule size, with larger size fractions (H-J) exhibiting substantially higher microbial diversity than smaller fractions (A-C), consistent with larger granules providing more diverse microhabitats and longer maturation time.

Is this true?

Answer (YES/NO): NO